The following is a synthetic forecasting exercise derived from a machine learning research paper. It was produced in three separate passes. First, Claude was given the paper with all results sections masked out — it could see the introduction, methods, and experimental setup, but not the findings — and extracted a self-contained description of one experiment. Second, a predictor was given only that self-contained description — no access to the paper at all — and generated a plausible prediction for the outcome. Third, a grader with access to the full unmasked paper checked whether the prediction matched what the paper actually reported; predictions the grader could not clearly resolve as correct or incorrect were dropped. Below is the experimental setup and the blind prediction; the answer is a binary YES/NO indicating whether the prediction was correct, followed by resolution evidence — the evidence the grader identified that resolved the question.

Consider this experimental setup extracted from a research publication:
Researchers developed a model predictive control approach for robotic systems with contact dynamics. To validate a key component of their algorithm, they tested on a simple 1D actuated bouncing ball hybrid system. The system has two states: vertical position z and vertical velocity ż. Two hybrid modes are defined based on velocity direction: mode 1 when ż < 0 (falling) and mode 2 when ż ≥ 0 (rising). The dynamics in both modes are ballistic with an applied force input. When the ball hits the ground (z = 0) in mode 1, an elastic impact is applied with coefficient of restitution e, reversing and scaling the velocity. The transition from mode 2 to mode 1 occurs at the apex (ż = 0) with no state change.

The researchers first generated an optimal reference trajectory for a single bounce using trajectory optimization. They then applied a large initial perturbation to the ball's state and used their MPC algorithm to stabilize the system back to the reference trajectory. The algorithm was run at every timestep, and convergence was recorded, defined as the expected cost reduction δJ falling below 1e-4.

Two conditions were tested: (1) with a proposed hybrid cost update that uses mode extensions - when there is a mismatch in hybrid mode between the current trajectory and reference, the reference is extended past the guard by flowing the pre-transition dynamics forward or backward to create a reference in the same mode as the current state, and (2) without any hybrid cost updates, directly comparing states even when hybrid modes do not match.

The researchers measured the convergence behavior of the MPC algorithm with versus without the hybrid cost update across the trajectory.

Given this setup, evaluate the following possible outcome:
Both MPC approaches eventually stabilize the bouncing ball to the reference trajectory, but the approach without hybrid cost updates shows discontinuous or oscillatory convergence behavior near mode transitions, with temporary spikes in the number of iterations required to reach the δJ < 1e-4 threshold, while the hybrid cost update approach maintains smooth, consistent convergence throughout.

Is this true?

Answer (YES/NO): NO